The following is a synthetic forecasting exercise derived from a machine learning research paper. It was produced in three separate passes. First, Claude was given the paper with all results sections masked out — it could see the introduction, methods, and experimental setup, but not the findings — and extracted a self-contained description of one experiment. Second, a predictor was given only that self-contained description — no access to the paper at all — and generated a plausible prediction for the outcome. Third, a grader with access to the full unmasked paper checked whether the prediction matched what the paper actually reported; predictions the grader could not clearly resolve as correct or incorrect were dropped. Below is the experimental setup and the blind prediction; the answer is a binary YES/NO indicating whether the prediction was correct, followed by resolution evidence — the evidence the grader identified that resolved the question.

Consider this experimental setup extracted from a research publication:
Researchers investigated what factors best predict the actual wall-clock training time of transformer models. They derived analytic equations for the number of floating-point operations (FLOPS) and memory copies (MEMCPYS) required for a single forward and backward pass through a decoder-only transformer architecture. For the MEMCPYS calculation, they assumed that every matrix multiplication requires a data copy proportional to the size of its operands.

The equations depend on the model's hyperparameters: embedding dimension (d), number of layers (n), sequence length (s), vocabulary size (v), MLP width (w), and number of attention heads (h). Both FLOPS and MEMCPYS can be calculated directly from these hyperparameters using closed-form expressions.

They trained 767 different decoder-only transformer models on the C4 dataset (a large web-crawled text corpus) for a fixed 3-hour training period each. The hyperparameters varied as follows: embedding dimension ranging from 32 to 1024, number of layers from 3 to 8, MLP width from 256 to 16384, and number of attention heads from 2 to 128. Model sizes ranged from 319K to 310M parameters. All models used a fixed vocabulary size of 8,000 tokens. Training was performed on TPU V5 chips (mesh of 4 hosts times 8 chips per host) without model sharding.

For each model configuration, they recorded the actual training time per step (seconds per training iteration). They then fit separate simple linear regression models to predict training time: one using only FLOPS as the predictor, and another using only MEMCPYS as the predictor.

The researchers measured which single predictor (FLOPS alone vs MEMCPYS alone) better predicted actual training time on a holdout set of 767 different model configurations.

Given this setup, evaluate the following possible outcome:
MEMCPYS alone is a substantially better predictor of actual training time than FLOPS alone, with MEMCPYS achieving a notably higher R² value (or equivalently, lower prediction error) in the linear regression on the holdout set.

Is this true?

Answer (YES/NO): YES